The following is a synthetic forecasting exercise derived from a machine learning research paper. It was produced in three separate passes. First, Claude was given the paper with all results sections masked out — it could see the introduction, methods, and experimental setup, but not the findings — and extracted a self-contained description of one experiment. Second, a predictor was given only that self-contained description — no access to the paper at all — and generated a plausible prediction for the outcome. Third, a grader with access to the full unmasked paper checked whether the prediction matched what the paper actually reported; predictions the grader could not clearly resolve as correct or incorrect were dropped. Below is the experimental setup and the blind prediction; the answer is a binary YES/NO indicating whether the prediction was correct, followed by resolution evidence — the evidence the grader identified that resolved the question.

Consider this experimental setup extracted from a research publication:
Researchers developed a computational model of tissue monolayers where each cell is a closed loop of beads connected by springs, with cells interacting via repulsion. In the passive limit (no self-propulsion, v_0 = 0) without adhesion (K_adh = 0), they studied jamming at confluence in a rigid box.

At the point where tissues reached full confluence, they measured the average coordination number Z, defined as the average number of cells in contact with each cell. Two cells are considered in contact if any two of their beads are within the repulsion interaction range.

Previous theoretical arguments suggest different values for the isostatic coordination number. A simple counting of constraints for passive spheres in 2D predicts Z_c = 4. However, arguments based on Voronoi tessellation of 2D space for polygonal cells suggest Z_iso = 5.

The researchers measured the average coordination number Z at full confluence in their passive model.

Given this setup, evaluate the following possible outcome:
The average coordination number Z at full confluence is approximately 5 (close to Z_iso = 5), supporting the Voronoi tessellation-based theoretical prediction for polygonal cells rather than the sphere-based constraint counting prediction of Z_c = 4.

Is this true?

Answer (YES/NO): NO